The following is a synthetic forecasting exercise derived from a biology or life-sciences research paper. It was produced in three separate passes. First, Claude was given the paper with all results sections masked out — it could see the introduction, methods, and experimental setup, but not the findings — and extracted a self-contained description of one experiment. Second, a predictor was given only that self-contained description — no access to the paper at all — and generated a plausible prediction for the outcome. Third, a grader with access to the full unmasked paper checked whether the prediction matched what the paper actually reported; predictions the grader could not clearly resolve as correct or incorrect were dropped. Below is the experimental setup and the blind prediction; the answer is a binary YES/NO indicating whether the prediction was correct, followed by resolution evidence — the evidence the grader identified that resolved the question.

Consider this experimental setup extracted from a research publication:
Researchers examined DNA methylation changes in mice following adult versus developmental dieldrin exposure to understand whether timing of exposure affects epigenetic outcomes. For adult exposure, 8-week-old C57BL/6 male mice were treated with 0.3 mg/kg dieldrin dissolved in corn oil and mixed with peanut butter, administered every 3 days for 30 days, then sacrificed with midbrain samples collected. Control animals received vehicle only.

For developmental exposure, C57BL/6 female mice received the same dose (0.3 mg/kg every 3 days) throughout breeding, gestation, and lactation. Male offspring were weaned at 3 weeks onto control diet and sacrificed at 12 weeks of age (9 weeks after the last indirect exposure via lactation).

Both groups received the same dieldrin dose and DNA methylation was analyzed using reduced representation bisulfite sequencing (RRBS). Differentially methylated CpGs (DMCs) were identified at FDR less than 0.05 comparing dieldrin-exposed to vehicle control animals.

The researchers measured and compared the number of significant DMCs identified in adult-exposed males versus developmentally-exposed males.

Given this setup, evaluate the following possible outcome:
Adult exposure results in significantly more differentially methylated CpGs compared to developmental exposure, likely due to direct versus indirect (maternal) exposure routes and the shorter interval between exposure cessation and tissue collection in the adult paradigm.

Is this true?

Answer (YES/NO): NO